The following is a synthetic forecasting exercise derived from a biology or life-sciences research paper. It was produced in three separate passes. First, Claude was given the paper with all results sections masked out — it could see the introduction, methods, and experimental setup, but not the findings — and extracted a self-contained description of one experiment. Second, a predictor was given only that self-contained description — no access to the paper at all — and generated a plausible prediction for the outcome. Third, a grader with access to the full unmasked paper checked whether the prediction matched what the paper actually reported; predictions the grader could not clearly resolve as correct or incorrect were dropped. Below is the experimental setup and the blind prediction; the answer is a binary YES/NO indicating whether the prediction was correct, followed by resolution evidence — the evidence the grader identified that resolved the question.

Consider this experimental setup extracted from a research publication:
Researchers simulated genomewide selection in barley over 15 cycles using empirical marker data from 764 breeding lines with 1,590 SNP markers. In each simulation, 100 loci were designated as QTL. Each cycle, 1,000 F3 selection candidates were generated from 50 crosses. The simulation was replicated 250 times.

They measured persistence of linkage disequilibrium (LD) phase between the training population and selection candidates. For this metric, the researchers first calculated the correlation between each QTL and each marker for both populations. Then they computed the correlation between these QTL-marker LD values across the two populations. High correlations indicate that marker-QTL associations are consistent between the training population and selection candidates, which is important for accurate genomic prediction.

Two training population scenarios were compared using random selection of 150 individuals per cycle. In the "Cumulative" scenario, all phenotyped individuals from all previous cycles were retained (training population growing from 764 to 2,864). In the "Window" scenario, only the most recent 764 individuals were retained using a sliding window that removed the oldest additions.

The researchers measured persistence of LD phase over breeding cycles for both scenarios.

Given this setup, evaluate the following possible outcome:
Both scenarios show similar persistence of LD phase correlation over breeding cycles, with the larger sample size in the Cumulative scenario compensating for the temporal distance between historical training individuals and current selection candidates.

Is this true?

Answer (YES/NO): NO